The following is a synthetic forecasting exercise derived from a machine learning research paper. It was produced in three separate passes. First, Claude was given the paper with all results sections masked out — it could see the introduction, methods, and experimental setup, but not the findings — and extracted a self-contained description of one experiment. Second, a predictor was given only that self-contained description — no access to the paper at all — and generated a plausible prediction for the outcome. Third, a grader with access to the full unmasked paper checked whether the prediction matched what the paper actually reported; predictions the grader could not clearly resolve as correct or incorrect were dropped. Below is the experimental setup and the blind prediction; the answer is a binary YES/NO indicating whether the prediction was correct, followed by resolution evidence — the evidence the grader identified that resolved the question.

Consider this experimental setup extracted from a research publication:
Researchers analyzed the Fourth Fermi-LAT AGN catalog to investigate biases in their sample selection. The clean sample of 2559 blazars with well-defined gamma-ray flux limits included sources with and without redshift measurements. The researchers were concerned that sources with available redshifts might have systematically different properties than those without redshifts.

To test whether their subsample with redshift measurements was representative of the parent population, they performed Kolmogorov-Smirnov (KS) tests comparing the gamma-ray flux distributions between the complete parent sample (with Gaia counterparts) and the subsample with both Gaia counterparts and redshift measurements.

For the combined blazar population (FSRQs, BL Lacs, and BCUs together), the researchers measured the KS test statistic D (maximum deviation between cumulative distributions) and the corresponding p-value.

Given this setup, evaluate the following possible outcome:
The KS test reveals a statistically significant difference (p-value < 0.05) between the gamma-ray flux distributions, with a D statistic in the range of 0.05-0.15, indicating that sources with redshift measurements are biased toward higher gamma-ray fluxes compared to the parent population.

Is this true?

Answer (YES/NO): NO